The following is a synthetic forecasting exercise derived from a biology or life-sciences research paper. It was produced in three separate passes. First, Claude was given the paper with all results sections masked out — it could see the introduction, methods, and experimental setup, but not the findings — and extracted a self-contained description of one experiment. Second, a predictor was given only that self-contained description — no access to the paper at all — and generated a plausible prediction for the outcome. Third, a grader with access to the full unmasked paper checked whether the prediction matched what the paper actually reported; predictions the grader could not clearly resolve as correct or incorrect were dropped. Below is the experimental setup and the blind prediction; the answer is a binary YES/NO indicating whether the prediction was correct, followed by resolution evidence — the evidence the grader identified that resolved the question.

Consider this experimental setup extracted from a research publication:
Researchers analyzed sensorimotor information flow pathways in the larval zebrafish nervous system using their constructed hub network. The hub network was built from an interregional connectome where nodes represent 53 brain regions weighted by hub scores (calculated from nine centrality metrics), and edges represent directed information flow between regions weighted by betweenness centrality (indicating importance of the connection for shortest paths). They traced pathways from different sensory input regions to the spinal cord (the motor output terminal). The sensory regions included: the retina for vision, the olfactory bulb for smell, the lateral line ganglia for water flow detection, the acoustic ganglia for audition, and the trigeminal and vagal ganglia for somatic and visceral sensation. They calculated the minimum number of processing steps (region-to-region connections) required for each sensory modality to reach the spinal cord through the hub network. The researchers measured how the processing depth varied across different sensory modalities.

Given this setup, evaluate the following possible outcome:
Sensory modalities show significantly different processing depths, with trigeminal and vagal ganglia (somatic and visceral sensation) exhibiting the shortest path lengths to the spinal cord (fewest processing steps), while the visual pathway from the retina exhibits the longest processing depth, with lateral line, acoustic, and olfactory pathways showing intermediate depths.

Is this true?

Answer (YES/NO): NO